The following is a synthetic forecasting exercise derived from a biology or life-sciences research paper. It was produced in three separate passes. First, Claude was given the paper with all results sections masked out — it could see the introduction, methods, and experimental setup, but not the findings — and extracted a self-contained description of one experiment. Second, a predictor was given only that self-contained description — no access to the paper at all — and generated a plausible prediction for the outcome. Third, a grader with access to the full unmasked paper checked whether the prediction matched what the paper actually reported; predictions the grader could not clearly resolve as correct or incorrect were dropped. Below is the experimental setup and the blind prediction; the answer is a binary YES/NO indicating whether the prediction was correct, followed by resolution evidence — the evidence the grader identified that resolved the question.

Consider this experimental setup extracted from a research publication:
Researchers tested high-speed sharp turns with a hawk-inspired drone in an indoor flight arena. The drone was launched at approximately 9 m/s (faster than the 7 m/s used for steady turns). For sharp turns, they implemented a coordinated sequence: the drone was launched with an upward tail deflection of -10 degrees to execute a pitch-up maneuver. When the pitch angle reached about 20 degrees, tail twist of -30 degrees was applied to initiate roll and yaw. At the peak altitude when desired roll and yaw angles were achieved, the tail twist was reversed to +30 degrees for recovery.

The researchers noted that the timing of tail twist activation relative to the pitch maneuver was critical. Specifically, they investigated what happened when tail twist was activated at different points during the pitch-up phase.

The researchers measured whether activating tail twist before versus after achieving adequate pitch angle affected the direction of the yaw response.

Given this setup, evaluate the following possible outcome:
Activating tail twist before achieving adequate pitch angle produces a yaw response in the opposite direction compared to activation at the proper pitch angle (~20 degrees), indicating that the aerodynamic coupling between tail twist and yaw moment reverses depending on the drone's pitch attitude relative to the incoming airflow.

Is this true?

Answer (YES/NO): YES